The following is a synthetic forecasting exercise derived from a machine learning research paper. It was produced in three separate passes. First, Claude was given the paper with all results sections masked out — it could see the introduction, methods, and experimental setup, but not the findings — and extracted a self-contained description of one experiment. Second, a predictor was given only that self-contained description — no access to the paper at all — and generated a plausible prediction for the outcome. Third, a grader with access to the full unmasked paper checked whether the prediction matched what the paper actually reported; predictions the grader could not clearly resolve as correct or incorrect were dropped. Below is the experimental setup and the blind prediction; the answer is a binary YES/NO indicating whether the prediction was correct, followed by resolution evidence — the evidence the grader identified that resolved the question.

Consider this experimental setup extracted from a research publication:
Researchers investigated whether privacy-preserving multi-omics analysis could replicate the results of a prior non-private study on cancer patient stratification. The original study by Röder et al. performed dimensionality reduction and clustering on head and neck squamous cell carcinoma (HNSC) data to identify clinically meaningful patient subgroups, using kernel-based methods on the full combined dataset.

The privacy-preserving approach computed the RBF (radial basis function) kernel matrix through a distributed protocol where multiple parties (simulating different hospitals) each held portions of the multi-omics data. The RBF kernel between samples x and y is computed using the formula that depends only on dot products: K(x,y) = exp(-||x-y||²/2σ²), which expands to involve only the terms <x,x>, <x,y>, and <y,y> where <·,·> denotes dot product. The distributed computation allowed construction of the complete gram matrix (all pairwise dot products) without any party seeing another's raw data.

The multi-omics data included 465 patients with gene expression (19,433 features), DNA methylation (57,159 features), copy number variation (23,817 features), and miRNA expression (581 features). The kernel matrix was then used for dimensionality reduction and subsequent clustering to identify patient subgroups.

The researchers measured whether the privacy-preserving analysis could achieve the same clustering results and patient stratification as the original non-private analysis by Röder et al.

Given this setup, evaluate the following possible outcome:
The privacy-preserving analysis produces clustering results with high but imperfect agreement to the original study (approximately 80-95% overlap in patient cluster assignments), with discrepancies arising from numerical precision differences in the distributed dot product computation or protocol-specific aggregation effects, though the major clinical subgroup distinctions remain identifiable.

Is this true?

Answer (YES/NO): NO